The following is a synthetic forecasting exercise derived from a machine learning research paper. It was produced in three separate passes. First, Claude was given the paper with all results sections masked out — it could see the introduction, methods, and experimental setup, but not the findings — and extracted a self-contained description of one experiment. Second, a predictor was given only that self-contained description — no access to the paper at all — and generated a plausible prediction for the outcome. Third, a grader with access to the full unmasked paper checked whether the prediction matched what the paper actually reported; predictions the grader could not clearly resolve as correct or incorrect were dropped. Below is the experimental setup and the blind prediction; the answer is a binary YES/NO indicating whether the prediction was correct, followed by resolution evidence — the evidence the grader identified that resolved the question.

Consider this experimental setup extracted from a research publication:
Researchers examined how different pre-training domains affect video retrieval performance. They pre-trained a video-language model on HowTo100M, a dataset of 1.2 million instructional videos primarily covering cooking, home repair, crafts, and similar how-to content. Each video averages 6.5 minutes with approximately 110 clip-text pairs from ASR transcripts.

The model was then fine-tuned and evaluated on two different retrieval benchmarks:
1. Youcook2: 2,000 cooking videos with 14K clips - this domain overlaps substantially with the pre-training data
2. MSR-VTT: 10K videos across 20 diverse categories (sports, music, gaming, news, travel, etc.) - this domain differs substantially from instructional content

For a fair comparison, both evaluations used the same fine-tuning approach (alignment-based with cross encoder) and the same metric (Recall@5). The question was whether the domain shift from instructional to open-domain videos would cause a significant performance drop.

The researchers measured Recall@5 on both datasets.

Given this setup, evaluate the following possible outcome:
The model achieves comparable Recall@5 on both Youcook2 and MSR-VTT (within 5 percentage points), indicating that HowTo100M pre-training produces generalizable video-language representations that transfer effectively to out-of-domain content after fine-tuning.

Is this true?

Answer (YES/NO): NO